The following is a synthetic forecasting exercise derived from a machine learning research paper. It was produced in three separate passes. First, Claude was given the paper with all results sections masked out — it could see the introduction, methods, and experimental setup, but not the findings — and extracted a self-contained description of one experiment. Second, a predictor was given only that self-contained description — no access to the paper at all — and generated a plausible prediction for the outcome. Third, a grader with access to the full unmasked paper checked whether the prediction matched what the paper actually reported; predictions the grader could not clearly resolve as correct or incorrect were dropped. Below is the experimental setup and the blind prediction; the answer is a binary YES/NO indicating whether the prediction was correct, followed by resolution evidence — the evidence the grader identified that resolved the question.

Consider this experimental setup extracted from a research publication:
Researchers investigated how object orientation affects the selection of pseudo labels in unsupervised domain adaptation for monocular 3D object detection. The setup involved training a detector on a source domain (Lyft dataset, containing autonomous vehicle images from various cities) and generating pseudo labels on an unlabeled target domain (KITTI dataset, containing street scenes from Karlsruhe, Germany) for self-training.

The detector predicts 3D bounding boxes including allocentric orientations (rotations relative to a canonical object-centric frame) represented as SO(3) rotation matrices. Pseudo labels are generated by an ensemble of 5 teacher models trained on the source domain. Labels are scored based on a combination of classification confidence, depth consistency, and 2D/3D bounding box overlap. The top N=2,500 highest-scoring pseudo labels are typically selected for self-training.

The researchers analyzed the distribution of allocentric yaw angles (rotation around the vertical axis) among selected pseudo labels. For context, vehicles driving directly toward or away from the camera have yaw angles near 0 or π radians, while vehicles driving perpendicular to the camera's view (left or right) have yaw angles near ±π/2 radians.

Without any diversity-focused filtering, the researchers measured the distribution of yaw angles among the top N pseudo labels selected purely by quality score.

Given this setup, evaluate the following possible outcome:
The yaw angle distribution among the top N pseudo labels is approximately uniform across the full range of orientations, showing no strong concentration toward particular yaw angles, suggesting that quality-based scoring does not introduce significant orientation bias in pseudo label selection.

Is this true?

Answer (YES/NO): NO